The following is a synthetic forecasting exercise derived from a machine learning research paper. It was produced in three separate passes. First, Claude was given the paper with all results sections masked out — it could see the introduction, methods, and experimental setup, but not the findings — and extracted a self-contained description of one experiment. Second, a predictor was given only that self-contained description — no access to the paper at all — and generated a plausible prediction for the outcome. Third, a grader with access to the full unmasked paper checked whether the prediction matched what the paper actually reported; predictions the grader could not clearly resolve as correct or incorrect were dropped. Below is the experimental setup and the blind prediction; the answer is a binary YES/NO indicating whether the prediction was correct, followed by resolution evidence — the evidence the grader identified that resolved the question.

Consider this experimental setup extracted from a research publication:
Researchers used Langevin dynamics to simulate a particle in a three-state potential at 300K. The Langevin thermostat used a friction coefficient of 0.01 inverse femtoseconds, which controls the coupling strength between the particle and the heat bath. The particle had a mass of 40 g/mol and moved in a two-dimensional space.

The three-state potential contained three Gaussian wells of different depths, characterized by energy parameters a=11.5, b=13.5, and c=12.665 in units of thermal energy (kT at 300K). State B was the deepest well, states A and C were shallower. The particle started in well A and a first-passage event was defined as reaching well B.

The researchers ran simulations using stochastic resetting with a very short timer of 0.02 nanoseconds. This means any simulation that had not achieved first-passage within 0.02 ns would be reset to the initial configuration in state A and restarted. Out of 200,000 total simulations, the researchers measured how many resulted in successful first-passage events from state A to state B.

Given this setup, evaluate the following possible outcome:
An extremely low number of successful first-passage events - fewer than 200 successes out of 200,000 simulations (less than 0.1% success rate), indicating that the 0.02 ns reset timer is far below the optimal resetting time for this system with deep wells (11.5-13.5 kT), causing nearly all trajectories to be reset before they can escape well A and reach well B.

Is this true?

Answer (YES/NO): YES